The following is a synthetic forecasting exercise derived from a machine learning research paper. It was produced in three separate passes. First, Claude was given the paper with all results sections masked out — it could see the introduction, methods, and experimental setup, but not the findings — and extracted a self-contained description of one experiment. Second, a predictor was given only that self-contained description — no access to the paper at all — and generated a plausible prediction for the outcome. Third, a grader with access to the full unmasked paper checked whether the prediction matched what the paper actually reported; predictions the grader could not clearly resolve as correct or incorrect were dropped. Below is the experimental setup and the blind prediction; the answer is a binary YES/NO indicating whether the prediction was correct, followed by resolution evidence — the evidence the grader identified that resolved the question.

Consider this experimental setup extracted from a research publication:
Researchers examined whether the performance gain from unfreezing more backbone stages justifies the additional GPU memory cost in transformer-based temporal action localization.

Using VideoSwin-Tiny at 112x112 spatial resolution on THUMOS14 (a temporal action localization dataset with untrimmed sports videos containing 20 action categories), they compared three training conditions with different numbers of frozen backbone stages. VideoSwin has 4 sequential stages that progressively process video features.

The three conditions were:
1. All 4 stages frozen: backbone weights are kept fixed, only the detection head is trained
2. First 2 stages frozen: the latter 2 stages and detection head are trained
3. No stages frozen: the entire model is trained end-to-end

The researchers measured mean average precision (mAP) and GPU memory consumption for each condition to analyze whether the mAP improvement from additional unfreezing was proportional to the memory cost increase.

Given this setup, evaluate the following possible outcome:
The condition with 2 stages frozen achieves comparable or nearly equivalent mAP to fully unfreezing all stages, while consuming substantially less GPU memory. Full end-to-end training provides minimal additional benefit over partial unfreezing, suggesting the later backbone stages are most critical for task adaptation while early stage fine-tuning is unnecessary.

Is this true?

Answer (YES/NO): YES